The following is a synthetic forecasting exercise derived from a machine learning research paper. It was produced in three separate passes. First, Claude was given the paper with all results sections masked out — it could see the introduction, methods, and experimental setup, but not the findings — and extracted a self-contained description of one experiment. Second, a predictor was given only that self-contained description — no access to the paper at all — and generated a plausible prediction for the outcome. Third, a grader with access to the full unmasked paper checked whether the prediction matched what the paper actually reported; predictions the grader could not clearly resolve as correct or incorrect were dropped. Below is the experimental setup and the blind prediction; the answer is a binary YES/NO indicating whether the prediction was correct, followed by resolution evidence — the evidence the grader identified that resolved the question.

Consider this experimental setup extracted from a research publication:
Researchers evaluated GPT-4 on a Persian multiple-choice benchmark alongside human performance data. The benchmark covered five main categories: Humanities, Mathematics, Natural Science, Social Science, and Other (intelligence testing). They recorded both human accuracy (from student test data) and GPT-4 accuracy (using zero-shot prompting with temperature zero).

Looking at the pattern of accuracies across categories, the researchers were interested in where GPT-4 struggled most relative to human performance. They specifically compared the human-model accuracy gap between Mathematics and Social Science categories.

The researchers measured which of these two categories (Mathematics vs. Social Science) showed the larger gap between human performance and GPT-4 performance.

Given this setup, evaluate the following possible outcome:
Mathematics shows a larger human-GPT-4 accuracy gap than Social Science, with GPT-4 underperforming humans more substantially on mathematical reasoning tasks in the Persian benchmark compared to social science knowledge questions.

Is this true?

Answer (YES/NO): YES